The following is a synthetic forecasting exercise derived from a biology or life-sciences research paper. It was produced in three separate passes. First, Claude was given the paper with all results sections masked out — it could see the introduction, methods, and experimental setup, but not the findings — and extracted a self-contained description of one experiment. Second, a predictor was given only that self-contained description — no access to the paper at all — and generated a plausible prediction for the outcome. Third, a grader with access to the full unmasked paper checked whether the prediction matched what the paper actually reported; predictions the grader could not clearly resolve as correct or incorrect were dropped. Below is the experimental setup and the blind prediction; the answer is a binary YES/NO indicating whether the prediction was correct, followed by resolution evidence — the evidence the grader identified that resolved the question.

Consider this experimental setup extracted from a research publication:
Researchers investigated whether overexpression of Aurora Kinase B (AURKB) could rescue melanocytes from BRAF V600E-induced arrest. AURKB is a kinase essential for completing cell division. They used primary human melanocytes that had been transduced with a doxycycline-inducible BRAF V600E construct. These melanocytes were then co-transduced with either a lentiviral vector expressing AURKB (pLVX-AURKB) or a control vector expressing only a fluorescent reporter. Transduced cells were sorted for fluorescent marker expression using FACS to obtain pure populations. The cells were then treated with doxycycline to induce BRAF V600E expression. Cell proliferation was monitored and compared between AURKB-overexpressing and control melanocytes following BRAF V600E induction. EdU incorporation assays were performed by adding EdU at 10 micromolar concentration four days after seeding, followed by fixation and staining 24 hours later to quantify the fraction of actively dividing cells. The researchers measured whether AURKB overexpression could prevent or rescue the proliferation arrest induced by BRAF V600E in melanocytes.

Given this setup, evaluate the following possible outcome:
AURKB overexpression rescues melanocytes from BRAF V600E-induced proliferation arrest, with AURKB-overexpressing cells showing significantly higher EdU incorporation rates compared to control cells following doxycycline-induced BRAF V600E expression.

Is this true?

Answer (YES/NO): YES